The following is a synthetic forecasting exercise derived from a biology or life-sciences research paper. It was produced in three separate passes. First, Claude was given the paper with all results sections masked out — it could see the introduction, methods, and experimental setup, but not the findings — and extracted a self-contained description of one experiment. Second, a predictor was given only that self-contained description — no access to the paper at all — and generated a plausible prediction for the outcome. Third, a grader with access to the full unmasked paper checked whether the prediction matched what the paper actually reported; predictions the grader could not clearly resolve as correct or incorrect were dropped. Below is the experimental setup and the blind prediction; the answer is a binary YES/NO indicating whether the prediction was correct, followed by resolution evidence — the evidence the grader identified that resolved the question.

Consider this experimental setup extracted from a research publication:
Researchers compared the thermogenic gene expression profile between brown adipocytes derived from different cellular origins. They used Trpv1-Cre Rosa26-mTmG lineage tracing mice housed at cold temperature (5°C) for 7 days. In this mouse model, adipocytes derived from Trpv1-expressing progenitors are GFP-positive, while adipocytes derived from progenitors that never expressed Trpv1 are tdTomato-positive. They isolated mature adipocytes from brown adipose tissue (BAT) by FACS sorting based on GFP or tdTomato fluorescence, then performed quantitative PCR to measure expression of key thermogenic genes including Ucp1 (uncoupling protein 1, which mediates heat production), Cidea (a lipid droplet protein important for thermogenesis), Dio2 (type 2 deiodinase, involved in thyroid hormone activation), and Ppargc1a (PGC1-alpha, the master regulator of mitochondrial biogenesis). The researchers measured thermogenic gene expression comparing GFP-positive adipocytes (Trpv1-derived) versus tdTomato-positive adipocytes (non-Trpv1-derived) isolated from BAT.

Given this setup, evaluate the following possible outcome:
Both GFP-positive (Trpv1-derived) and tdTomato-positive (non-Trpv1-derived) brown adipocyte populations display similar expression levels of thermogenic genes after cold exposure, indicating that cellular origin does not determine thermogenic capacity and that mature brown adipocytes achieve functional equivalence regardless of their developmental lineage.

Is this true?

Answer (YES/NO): NO